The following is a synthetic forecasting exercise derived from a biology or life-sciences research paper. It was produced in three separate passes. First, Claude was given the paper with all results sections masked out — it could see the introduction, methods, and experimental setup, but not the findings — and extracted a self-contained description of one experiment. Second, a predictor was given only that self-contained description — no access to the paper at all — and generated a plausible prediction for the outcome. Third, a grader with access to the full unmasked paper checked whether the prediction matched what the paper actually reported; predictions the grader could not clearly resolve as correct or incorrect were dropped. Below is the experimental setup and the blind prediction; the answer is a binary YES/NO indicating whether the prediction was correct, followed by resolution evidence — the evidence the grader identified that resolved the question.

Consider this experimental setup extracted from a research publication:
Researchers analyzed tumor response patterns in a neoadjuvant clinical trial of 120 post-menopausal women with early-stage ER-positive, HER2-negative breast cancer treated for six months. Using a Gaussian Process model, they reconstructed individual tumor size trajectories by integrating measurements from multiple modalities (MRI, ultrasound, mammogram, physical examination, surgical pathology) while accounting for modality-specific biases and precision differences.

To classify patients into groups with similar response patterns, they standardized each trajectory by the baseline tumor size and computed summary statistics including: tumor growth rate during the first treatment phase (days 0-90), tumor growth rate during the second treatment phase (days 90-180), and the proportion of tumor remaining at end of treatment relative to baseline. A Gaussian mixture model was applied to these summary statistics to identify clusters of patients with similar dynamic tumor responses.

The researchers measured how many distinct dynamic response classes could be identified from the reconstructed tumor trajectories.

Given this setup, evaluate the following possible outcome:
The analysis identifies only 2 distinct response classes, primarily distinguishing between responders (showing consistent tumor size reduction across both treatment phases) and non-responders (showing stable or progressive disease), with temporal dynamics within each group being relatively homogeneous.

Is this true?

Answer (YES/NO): NO